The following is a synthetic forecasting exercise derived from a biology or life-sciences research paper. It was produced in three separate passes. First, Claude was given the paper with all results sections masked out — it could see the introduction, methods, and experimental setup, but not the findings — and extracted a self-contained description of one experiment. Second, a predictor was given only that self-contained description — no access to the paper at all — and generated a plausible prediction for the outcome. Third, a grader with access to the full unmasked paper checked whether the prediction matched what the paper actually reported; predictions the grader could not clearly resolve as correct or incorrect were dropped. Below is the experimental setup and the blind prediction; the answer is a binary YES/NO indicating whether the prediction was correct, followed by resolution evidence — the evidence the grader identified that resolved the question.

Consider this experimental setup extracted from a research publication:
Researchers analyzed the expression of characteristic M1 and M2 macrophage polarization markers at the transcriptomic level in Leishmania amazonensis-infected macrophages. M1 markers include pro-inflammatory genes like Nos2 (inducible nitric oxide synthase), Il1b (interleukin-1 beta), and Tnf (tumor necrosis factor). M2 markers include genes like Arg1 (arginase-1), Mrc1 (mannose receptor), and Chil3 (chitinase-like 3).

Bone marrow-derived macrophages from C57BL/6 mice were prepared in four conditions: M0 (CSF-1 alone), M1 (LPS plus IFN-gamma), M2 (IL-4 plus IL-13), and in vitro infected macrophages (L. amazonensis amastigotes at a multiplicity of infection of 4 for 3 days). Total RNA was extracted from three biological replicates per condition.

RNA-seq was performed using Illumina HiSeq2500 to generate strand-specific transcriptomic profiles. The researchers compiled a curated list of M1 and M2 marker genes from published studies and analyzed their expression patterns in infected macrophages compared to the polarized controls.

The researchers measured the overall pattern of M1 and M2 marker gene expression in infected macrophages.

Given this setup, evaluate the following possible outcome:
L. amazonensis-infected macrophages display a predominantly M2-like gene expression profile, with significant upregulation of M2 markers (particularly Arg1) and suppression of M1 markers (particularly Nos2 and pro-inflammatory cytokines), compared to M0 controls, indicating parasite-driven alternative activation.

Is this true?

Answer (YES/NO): NO